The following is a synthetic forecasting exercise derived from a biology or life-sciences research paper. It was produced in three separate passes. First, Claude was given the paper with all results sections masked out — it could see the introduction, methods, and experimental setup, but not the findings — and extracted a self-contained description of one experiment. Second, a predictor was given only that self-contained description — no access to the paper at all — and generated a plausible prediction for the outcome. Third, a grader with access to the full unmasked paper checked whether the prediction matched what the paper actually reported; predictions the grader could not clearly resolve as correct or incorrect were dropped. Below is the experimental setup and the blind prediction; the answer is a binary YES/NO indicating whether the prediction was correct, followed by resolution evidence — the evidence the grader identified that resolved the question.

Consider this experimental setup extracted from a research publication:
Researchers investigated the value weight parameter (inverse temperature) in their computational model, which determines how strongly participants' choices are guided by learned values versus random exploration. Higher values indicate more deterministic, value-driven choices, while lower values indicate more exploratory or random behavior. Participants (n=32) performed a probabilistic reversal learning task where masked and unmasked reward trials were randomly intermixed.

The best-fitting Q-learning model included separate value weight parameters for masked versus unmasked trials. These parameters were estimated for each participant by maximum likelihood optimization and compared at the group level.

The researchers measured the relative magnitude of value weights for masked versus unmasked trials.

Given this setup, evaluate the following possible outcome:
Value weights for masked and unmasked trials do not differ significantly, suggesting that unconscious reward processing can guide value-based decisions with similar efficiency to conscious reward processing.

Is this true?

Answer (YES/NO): NO